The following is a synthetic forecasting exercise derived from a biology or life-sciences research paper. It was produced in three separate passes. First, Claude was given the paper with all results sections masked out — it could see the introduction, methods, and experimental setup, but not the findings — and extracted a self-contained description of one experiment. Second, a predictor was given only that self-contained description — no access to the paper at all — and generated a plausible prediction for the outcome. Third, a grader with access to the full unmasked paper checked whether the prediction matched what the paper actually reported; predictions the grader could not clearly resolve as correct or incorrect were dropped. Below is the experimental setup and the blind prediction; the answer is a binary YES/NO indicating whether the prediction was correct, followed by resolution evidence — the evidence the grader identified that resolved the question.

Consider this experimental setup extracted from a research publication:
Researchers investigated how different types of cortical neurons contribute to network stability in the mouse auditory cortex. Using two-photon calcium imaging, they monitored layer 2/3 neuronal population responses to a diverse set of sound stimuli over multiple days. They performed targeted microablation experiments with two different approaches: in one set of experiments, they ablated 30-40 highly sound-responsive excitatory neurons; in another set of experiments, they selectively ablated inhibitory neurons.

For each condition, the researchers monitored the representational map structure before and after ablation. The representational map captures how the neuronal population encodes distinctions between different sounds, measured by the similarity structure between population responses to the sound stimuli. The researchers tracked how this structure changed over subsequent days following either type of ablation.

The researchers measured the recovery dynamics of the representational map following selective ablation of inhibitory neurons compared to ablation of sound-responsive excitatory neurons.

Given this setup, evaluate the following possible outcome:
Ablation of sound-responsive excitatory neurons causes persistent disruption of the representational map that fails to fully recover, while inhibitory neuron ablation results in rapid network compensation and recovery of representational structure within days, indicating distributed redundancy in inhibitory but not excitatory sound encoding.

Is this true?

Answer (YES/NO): NO